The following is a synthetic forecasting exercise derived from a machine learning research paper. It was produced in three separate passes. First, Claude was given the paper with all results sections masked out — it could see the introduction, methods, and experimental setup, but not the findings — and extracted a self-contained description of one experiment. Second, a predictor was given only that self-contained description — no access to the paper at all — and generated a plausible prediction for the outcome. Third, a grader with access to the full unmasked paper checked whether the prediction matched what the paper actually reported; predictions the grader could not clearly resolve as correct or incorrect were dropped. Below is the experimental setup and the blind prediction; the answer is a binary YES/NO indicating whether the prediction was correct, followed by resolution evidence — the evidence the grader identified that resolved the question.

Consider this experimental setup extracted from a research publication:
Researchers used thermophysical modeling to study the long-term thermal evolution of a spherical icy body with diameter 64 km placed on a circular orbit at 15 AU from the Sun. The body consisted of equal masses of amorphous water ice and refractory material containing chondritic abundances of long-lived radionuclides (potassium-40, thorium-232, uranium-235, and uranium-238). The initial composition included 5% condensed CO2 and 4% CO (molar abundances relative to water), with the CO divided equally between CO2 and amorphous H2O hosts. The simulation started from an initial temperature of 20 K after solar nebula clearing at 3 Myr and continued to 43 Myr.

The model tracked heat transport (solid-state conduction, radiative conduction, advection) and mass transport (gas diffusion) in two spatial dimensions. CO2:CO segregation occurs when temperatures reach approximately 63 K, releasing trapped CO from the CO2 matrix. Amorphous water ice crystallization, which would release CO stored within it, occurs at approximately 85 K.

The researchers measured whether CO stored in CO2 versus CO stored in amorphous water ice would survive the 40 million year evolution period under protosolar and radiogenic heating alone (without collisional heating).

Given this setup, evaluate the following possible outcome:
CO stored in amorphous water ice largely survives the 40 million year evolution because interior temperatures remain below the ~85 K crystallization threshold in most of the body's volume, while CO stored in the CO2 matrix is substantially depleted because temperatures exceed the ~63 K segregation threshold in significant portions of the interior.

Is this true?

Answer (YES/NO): YES